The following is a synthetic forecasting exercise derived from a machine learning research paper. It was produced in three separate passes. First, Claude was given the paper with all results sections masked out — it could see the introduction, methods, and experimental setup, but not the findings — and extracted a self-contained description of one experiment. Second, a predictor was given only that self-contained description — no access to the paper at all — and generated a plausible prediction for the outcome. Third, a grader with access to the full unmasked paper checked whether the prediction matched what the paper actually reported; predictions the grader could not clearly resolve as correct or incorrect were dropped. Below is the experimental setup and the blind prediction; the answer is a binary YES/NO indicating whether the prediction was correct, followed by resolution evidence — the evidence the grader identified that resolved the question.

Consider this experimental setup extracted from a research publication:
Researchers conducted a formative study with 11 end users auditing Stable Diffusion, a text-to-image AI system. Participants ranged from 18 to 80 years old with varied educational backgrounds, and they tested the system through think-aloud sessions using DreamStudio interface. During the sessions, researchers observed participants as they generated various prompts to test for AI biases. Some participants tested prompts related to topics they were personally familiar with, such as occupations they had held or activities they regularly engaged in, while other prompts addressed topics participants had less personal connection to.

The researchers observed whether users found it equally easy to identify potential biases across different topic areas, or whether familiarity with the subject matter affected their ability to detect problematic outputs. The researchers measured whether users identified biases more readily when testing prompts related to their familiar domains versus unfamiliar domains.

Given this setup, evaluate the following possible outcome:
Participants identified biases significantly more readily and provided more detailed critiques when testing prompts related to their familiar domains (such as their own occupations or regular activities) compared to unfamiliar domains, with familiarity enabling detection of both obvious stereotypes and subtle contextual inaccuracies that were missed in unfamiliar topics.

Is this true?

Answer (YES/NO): NO